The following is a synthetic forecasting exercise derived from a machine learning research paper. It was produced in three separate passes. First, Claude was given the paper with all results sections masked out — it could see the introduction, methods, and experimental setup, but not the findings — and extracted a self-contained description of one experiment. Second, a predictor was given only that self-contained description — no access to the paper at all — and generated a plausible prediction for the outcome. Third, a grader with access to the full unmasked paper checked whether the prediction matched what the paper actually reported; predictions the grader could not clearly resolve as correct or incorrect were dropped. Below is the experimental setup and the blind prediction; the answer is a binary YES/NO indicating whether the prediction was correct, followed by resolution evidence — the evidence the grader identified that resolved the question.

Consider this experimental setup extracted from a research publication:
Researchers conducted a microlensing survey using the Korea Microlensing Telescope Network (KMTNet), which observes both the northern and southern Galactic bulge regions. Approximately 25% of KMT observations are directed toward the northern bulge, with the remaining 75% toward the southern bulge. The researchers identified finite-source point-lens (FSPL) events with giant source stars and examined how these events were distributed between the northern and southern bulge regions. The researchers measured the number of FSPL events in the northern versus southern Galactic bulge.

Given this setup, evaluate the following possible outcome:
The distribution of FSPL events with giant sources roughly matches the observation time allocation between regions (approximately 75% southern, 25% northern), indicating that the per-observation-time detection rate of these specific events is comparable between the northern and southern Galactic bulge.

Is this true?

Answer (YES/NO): NO